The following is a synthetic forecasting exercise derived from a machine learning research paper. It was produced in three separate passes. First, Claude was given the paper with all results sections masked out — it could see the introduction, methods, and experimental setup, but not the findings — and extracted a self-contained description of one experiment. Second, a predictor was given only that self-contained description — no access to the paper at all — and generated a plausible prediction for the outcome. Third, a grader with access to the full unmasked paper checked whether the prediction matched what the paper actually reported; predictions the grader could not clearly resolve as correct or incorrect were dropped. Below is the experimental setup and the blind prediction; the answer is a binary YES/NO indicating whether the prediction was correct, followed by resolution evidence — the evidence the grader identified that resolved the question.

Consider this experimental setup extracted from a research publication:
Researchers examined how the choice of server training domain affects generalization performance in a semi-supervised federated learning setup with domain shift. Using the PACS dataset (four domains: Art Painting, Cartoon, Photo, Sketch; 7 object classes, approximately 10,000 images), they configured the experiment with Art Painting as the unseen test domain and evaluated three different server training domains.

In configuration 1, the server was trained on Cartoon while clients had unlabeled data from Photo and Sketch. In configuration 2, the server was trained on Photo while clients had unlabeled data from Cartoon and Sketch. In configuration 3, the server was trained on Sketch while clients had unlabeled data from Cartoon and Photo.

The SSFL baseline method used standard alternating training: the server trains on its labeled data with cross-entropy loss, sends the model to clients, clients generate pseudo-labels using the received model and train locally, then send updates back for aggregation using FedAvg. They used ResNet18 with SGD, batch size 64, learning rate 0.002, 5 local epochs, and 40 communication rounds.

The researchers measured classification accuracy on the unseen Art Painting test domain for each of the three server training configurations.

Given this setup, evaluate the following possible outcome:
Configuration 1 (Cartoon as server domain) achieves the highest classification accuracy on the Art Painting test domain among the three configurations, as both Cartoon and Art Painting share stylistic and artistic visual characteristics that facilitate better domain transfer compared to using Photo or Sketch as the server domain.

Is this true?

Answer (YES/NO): YES